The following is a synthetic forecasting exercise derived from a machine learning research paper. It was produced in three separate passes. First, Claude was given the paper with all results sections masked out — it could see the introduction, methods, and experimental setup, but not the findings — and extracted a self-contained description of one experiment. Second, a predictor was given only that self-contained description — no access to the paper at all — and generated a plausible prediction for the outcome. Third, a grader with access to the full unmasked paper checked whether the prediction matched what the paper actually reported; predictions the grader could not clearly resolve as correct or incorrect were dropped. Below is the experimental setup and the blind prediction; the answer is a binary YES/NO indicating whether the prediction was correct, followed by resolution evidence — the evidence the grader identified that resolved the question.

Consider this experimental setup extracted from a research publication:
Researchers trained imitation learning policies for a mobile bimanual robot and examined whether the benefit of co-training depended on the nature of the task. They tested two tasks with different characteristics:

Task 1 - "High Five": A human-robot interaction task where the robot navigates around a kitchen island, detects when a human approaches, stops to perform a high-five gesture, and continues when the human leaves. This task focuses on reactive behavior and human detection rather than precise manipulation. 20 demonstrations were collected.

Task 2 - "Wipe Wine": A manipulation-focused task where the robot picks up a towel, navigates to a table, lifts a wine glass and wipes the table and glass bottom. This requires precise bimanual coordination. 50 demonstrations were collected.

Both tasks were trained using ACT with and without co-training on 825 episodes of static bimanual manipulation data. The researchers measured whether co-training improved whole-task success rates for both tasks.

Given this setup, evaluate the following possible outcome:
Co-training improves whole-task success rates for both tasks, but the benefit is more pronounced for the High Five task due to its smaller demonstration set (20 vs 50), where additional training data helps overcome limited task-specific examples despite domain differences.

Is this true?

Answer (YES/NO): NO